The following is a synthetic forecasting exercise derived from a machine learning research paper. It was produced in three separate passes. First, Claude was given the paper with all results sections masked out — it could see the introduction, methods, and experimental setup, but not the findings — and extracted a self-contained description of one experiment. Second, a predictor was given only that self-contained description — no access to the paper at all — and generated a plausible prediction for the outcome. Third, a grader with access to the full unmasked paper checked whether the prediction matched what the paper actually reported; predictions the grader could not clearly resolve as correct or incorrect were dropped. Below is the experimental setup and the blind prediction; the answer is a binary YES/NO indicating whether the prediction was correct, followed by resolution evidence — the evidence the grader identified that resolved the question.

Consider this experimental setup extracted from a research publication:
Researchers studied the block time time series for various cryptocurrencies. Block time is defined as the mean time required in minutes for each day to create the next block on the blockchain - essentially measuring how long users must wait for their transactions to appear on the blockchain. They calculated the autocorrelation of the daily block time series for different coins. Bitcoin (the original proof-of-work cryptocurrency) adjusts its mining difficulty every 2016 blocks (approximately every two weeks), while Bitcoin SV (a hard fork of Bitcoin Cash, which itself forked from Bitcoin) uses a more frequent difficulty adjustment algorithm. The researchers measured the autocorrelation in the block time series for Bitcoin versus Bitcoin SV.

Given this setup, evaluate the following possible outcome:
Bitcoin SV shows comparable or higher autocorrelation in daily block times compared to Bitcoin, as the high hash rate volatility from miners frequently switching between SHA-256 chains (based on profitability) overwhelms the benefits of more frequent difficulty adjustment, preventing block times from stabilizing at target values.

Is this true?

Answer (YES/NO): NO